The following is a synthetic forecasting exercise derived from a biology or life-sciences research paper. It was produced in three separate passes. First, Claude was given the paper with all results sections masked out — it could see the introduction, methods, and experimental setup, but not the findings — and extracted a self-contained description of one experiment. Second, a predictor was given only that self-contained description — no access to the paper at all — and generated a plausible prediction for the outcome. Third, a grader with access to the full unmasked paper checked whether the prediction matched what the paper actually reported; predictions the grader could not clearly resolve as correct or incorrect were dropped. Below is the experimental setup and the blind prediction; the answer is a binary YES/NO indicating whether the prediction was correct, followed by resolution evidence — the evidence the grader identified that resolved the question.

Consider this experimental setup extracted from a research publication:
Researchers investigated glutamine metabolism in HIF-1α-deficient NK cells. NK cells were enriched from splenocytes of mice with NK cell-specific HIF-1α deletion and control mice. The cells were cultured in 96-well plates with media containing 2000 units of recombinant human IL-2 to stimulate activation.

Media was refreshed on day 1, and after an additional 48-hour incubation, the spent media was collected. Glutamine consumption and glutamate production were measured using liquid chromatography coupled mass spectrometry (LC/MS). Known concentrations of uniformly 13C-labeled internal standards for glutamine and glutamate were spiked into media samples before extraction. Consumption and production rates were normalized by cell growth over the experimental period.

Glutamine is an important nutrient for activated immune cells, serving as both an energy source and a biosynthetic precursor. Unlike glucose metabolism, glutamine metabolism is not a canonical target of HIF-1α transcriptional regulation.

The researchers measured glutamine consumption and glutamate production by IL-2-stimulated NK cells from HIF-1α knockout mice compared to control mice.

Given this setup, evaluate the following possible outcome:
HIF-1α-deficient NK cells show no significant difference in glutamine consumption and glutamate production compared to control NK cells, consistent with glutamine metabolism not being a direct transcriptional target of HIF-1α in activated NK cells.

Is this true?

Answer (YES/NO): YES